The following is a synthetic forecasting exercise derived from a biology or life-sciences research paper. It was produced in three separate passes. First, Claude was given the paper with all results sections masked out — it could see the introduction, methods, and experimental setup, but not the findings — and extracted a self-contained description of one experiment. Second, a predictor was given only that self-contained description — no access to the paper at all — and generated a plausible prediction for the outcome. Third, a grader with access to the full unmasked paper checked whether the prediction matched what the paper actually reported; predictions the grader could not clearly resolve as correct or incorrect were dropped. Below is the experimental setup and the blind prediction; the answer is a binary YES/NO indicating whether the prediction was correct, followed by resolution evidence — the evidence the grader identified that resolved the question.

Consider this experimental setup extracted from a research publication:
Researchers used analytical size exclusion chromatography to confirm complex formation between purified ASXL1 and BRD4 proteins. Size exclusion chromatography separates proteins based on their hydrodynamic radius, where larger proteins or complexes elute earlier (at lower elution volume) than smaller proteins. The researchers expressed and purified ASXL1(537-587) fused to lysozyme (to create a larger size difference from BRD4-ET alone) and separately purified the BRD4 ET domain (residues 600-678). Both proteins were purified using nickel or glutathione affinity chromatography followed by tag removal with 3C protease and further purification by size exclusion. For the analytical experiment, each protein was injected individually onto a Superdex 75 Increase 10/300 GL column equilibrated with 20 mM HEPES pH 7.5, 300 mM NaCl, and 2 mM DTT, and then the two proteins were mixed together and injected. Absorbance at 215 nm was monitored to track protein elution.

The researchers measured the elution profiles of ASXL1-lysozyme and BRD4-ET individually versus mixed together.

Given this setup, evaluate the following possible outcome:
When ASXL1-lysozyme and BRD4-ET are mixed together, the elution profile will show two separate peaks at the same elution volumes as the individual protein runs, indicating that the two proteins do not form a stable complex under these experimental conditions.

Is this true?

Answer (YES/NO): NO